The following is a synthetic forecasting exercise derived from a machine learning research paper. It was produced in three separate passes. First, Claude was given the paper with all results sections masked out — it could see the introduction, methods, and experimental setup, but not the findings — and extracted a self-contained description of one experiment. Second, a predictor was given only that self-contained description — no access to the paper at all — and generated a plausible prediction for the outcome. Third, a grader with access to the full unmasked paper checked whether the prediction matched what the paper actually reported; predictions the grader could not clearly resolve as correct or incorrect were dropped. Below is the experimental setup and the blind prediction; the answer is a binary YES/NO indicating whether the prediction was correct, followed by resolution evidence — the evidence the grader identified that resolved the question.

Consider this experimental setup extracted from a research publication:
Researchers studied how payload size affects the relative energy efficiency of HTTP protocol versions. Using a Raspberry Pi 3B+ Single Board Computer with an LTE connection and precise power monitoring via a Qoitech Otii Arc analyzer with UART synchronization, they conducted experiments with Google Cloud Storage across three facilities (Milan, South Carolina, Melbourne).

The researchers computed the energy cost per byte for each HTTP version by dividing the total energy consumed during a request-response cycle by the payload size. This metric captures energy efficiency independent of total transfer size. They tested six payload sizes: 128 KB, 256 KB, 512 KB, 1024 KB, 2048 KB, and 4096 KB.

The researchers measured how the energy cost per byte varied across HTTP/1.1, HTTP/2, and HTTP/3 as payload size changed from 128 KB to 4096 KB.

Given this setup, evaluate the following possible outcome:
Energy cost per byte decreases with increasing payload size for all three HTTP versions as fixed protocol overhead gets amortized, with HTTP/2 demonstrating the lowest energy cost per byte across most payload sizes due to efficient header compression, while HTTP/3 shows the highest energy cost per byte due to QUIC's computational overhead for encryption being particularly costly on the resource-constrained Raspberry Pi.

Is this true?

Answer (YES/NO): NO